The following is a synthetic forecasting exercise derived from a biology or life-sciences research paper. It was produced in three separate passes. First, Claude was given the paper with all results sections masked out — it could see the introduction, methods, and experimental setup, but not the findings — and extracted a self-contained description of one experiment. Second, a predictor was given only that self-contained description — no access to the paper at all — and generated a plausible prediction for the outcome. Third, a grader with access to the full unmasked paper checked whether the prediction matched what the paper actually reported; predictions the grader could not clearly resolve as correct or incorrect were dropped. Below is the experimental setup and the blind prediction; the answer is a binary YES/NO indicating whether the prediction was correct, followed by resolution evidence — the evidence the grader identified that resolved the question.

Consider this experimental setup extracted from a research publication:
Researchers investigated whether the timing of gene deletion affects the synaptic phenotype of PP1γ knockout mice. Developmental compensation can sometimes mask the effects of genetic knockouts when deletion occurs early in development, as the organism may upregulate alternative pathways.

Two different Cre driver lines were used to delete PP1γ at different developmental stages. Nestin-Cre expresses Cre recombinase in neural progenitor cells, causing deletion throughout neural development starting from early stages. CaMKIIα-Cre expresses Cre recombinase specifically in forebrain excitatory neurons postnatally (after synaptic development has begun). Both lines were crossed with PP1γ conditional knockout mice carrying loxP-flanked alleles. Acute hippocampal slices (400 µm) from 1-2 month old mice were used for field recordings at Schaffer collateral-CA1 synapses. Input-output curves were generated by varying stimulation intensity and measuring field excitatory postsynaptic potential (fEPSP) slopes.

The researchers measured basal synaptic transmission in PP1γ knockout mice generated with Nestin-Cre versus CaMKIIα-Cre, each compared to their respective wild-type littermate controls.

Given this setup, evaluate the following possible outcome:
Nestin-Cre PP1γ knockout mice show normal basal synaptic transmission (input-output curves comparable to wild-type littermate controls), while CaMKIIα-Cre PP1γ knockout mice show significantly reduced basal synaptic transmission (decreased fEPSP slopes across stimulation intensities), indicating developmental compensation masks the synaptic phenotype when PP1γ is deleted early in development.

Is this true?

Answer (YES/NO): NO